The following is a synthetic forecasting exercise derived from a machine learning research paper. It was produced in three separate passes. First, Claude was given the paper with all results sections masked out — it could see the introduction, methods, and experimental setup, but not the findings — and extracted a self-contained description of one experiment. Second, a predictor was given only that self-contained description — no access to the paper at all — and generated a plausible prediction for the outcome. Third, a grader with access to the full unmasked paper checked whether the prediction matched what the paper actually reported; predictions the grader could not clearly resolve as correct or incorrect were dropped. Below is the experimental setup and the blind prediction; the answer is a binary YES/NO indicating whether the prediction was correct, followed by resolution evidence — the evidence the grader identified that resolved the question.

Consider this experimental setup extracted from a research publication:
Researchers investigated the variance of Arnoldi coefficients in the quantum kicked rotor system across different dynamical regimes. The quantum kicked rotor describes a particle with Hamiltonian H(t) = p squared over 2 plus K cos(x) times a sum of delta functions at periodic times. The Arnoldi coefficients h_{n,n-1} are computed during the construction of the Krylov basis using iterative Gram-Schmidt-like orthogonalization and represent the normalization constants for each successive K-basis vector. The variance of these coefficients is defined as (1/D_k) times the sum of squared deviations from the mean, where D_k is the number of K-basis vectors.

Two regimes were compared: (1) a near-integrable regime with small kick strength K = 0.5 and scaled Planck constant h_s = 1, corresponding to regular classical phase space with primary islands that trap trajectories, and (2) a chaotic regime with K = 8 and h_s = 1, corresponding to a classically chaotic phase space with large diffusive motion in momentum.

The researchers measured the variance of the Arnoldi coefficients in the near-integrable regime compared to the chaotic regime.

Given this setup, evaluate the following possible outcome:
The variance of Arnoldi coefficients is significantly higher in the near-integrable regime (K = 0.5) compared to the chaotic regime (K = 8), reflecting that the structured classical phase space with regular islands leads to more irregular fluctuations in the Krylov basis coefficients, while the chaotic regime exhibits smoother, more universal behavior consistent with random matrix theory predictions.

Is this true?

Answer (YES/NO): YES